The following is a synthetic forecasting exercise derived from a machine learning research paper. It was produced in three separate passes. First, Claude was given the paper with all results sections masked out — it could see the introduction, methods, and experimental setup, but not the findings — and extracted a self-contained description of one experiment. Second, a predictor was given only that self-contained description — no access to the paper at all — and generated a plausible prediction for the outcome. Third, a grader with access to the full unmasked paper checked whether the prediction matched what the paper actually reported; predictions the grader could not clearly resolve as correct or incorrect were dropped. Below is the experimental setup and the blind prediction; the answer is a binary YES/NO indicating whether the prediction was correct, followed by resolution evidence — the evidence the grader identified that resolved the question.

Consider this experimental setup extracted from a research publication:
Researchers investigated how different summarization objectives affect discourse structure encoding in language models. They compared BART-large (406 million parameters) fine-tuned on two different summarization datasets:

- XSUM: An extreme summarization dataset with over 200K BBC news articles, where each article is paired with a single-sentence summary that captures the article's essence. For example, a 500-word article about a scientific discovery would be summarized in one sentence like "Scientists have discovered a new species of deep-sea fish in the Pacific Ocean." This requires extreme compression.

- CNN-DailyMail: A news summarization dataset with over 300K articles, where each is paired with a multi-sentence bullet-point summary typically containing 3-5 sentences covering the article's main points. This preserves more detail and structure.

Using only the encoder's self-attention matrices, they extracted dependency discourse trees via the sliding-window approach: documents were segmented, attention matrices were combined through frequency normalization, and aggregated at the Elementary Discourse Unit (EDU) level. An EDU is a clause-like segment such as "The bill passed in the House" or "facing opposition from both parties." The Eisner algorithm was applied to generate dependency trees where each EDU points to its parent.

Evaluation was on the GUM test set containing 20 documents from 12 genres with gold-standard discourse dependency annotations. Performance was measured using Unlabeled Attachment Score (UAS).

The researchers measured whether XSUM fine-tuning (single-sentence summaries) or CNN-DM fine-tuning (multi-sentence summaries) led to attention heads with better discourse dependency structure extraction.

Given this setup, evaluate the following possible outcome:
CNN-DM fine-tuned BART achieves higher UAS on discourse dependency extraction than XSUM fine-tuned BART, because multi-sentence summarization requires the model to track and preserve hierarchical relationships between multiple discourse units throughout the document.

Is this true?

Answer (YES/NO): YES